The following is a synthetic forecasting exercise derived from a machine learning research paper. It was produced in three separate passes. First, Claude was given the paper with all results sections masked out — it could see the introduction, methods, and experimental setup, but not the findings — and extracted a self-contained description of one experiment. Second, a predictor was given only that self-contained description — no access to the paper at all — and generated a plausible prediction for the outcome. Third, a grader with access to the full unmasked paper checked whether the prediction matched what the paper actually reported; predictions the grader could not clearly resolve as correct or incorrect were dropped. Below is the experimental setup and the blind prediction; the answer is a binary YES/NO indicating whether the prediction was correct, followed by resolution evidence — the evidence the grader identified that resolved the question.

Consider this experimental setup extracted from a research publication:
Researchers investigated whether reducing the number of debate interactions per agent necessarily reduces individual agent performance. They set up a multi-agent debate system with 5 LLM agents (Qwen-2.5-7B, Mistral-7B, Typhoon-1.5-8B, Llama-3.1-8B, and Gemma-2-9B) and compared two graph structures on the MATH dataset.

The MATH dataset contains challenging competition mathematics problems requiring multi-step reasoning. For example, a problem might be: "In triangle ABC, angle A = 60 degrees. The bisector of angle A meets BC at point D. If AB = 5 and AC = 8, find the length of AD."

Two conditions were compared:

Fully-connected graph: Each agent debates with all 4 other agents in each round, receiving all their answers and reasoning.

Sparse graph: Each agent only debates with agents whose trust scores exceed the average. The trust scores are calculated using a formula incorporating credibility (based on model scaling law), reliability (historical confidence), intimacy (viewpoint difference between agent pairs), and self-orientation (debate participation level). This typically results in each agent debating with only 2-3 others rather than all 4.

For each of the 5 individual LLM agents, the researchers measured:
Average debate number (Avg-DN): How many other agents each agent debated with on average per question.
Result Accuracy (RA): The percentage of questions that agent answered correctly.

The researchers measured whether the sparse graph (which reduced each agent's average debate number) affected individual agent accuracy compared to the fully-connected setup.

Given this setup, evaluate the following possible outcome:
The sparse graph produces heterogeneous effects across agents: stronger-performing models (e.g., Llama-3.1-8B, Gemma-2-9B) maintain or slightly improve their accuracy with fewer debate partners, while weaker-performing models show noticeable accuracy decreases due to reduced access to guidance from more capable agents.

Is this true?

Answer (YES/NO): NO